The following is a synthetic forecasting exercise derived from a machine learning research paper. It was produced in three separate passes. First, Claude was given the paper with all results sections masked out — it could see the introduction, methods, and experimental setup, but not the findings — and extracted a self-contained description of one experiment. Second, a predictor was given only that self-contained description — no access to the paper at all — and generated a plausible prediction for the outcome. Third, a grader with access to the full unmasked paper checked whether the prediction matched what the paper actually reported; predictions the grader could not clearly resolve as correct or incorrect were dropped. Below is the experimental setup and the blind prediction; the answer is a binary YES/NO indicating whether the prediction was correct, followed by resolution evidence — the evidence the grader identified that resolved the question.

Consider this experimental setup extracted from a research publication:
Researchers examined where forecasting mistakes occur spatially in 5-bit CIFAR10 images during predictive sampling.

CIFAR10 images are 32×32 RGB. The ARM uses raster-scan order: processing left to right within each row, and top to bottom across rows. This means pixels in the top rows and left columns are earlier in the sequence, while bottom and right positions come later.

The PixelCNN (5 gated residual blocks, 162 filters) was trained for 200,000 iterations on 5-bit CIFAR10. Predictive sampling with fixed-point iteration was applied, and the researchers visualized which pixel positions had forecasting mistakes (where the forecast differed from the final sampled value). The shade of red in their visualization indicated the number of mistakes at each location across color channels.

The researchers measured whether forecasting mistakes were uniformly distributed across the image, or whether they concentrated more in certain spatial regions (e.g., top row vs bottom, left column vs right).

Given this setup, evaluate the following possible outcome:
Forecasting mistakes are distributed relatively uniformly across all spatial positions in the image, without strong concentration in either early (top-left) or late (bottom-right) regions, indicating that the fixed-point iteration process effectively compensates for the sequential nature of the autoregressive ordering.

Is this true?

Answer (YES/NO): NO